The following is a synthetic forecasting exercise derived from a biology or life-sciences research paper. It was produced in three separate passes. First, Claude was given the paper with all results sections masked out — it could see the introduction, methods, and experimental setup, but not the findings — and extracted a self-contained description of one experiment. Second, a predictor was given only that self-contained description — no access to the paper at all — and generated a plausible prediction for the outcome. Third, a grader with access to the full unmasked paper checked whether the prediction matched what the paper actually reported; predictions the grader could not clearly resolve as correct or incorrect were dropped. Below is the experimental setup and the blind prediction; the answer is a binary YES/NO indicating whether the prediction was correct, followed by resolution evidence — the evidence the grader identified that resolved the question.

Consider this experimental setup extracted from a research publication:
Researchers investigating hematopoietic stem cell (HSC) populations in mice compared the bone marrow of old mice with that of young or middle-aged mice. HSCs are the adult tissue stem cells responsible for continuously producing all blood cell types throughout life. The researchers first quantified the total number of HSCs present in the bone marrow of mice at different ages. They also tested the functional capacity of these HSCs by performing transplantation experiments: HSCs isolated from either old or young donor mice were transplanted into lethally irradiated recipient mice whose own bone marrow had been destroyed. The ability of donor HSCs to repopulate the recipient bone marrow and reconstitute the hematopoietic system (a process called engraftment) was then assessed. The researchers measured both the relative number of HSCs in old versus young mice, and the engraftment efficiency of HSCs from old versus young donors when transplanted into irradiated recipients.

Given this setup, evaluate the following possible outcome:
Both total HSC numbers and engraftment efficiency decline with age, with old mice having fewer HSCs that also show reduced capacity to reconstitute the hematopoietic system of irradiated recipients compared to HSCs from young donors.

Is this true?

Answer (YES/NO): NO